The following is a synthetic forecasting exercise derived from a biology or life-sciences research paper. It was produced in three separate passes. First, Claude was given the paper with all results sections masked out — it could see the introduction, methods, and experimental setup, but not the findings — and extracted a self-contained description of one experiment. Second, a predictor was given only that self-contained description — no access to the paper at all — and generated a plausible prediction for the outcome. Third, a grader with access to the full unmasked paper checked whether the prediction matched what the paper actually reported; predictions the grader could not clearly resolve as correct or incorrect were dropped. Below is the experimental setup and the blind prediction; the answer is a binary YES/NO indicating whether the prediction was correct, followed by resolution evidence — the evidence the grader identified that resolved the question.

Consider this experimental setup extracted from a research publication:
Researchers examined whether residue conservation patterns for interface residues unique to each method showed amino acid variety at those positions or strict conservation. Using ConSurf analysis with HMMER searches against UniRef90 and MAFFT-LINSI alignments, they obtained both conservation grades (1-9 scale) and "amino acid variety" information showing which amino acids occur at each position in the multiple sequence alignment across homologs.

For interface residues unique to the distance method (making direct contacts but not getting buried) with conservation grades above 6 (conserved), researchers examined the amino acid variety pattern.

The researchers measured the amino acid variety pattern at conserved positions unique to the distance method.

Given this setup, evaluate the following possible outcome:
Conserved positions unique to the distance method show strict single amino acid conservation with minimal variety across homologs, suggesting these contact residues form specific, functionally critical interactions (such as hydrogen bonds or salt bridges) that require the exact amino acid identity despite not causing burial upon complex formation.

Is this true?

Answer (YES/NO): NO